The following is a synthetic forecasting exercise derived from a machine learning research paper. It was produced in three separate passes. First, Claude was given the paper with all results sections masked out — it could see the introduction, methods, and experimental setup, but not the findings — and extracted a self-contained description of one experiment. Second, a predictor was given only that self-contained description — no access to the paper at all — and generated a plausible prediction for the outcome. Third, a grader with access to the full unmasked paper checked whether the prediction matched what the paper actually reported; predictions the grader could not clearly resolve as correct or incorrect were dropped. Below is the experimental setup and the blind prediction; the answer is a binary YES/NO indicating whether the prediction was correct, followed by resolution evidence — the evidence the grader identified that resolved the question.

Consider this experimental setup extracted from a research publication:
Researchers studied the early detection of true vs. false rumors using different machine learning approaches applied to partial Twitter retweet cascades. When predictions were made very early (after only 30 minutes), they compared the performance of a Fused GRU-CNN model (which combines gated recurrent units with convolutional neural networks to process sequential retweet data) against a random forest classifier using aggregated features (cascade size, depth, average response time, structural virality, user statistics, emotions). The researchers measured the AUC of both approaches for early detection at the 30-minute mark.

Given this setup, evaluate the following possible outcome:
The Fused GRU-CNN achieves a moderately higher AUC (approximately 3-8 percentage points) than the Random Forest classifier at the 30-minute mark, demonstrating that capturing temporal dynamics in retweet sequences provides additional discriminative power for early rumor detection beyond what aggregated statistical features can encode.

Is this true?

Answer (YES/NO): YES